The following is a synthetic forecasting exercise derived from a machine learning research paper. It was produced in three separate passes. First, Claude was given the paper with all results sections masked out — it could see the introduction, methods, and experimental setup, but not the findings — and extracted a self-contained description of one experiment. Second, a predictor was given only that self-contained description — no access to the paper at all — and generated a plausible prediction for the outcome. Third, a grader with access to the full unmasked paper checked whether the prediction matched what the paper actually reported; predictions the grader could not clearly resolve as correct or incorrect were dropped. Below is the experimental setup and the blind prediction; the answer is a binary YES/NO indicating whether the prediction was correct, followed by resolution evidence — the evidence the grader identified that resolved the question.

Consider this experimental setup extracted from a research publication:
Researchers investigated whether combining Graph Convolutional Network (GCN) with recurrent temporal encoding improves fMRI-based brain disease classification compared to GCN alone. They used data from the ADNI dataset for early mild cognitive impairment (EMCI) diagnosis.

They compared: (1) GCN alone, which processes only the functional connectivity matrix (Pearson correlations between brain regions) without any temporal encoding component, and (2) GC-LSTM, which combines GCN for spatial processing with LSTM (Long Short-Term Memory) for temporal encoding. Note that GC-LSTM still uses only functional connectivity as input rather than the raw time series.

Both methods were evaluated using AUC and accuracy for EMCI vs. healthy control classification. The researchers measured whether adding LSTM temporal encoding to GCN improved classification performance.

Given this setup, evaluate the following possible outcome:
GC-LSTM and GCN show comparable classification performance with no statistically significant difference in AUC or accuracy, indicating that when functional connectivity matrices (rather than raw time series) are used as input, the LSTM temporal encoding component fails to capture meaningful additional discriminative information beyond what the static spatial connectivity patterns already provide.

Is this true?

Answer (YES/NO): NO